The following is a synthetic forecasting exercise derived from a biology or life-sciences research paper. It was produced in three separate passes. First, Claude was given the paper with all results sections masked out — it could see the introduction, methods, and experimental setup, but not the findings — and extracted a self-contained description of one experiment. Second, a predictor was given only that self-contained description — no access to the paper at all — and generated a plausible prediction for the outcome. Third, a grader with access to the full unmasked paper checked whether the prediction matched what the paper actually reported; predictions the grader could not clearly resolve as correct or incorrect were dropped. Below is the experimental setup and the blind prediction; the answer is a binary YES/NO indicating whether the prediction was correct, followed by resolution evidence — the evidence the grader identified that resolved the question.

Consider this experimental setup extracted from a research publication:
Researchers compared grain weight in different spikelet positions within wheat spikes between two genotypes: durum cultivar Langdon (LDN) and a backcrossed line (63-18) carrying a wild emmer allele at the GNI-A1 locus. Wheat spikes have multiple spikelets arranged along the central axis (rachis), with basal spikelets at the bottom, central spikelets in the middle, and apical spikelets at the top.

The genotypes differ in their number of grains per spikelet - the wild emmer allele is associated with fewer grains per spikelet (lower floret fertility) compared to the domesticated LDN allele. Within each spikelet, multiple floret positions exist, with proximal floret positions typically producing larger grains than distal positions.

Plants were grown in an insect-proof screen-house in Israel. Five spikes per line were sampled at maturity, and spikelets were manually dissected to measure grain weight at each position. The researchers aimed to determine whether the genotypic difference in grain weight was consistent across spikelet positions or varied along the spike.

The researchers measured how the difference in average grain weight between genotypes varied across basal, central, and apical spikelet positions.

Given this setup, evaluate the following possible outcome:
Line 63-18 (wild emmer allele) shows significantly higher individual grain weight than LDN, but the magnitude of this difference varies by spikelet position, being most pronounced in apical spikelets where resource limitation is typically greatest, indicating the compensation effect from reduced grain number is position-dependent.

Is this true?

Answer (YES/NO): NO